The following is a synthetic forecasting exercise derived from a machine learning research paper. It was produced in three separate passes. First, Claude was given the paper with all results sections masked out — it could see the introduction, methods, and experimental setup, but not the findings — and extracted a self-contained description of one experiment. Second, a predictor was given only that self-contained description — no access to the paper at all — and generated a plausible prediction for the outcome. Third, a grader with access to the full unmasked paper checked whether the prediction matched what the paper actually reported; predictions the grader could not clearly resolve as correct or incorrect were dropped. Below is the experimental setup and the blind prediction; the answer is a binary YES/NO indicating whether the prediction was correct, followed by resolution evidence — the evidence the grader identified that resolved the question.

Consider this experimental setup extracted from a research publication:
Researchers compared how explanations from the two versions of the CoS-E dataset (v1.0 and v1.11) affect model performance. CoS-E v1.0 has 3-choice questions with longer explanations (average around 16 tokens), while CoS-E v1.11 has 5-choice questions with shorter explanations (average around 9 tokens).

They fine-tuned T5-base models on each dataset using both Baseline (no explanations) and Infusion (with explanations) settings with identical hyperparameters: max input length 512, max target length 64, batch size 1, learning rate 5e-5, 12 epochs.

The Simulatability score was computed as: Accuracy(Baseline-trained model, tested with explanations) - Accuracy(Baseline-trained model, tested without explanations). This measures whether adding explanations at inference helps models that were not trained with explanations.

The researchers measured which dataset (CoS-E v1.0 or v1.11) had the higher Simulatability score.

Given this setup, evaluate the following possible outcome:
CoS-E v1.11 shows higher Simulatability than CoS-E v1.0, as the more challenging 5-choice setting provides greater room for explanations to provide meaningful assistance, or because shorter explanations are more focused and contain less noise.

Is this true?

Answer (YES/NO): YES